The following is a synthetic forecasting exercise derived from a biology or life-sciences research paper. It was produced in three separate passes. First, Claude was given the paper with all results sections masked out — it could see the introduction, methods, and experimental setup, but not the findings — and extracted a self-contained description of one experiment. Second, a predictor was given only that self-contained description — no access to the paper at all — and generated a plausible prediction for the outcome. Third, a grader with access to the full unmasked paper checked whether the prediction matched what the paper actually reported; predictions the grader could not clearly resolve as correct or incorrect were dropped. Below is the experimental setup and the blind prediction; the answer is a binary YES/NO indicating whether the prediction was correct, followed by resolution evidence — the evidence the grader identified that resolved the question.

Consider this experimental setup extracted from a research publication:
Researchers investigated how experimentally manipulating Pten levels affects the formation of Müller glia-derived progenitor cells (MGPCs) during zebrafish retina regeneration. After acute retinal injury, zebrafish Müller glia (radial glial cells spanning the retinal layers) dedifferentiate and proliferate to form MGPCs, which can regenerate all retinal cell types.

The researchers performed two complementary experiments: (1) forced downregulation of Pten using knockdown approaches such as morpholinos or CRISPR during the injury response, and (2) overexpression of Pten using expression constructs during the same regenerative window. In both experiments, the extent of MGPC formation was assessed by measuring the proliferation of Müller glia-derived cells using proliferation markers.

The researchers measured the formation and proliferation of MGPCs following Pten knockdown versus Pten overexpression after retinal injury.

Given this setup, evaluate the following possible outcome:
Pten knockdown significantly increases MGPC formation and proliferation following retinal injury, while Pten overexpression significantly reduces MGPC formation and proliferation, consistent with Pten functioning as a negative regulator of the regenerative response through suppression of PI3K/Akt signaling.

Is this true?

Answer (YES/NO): YES